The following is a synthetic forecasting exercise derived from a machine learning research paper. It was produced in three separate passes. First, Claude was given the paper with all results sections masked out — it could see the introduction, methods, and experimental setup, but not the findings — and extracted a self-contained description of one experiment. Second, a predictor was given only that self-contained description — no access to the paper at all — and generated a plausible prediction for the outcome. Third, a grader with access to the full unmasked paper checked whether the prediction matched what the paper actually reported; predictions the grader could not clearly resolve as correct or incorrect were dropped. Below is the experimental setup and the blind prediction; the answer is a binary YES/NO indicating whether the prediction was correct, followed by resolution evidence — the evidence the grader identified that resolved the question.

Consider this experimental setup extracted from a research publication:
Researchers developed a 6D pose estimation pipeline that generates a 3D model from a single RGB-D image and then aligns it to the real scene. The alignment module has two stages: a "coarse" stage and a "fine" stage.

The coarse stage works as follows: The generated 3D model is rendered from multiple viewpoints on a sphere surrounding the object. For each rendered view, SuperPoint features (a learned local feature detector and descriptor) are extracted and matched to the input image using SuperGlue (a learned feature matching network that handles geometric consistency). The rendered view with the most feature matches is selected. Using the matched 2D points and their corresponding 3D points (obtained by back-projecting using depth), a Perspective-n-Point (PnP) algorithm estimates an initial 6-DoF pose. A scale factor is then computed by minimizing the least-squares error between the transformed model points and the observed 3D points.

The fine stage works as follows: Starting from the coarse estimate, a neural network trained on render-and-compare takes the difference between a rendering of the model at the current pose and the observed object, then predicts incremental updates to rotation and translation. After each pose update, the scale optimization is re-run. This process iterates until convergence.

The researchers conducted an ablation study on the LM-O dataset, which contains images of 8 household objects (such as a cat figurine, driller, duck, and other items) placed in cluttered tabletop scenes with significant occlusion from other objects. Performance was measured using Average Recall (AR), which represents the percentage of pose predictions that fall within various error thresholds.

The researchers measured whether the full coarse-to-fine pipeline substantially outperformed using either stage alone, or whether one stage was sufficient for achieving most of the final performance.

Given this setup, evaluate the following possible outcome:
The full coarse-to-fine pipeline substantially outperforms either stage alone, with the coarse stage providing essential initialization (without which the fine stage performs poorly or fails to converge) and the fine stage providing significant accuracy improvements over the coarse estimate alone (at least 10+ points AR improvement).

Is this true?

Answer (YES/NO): NO